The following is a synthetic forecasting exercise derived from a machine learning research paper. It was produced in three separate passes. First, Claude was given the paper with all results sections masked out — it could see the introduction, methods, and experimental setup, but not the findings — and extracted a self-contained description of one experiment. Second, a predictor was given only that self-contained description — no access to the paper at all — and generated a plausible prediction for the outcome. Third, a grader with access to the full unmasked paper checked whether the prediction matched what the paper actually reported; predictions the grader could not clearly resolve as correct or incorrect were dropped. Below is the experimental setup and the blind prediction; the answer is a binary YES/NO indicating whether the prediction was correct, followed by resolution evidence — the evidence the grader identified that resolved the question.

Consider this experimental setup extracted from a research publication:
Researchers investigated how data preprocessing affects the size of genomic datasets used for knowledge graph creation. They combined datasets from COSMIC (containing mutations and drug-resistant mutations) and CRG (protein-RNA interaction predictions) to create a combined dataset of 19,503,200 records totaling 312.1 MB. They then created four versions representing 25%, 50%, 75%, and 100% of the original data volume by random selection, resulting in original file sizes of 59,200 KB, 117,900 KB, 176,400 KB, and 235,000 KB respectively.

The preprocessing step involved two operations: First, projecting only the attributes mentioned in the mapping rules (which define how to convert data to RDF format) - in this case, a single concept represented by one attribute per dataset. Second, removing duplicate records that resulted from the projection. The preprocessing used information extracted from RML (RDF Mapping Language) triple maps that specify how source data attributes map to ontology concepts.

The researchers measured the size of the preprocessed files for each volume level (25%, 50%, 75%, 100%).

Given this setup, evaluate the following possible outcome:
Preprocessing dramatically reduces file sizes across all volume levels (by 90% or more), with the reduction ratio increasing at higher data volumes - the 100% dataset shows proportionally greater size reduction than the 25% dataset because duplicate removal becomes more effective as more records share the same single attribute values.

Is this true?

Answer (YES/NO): YES